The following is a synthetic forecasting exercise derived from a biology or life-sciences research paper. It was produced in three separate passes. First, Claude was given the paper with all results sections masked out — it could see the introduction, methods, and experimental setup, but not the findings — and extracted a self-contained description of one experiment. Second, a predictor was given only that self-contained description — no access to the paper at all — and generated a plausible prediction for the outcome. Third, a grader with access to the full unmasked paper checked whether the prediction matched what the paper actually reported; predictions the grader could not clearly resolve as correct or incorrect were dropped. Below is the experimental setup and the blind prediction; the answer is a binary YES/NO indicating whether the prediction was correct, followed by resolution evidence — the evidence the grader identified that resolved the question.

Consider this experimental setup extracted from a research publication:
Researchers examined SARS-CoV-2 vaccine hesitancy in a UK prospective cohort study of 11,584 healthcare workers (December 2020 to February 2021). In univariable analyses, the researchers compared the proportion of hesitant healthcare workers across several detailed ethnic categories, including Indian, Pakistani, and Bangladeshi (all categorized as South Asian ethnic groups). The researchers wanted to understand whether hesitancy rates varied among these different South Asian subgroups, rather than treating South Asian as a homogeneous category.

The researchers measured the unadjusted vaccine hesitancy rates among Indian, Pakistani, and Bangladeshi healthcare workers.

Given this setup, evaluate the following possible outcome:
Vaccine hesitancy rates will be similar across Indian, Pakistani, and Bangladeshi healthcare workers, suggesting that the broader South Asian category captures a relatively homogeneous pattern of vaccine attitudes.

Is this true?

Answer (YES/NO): NO